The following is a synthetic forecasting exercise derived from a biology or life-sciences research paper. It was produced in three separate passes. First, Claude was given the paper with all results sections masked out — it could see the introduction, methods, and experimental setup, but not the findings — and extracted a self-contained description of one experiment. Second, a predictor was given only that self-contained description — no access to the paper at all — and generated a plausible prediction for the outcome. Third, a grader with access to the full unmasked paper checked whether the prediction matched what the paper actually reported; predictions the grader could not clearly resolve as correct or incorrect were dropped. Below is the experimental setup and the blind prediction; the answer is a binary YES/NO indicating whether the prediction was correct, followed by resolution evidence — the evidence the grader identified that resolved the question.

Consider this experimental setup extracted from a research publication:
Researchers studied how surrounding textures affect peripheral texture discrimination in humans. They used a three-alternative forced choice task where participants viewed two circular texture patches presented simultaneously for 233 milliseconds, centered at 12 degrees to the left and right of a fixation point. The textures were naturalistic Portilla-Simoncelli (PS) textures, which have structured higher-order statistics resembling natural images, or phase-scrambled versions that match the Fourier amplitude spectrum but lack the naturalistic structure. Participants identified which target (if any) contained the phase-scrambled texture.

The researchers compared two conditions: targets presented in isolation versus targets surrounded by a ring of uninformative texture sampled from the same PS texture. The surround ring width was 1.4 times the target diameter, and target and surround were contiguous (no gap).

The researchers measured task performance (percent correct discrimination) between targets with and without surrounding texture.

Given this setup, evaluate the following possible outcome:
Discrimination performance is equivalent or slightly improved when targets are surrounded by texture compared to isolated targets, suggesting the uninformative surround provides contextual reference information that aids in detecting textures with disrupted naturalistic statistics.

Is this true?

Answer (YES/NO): NO